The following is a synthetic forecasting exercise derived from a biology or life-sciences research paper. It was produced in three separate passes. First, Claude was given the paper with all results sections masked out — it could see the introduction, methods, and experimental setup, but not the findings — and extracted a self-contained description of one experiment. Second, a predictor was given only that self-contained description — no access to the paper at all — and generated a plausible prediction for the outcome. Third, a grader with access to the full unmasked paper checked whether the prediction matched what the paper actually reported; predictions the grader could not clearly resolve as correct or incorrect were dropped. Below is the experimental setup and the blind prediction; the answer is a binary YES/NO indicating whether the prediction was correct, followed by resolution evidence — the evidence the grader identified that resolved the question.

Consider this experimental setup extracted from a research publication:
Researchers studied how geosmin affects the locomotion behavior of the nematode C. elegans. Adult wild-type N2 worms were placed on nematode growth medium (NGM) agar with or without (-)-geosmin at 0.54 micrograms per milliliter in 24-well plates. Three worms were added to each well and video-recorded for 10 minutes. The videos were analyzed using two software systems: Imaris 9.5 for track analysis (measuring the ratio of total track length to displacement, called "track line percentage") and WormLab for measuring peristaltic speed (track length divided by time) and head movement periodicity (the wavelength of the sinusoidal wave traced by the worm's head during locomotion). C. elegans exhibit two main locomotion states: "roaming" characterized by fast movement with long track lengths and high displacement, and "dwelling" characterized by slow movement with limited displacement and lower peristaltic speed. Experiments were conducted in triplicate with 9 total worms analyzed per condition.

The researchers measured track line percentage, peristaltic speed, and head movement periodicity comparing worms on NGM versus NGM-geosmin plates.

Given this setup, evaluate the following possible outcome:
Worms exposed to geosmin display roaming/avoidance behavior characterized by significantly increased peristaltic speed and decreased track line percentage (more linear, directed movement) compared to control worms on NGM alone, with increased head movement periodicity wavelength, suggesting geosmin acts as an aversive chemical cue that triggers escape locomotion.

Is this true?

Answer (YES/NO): NO